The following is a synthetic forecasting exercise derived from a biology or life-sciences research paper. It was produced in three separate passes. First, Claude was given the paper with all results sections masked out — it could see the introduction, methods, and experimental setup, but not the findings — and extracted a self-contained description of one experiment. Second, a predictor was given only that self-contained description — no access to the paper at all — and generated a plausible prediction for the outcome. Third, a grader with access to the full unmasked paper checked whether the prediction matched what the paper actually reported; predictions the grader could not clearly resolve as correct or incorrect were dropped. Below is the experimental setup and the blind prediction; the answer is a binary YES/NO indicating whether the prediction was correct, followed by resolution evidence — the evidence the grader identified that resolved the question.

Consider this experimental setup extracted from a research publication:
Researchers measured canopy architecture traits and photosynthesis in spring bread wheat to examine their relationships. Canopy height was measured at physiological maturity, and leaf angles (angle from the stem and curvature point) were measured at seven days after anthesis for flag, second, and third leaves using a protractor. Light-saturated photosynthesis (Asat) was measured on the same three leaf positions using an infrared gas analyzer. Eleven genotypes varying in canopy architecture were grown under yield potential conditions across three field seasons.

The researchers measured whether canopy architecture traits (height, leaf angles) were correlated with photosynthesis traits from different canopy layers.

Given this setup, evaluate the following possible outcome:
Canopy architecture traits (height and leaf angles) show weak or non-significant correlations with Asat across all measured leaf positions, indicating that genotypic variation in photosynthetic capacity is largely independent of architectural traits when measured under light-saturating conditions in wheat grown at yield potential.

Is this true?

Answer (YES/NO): NO